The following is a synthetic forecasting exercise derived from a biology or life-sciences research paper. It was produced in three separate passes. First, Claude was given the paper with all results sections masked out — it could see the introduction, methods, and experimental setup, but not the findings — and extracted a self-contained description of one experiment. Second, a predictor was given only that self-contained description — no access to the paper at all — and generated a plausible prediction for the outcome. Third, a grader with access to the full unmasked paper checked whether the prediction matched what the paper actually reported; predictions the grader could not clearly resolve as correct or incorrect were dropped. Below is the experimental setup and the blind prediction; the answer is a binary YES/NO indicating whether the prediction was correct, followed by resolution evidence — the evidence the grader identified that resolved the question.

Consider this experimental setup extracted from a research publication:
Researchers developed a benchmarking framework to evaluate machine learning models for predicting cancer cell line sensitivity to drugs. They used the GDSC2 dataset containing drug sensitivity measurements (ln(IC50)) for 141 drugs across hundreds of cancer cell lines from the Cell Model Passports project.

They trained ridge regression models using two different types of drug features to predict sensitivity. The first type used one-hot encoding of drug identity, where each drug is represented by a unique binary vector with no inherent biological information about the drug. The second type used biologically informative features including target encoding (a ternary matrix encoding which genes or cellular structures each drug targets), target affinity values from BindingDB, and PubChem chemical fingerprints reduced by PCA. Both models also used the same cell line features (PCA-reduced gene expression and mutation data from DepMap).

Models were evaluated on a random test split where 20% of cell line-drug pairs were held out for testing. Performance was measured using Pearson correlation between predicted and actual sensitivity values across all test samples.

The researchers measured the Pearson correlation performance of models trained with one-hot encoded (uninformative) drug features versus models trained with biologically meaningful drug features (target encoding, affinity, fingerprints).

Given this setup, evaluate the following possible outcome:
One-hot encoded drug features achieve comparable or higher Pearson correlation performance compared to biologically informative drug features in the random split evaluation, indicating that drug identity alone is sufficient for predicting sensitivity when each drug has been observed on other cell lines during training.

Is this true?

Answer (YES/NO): YES